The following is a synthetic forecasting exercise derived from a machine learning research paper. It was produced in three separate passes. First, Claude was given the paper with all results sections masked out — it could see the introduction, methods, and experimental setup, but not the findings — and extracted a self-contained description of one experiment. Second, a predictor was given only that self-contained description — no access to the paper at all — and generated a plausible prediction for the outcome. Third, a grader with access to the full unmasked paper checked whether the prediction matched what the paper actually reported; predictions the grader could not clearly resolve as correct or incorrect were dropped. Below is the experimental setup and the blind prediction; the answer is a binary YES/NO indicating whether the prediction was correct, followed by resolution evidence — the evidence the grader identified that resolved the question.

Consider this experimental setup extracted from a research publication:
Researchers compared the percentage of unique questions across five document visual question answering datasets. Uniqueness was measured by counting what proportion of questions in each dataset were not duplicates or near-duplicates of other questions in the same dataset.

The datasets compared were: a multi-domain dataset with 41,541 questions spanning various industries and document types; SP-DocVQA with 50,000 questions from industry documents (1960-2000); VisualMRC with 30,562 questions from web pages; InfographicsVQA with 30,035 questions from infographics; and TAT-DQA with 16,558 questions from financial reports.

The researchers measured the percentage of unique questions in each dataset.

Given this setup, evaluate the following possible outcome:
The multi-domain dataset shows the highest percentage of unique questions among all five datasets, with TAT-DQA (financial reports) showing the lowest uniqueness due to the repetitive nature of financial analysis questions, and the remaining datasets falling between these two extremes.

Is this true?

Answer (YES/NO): NO